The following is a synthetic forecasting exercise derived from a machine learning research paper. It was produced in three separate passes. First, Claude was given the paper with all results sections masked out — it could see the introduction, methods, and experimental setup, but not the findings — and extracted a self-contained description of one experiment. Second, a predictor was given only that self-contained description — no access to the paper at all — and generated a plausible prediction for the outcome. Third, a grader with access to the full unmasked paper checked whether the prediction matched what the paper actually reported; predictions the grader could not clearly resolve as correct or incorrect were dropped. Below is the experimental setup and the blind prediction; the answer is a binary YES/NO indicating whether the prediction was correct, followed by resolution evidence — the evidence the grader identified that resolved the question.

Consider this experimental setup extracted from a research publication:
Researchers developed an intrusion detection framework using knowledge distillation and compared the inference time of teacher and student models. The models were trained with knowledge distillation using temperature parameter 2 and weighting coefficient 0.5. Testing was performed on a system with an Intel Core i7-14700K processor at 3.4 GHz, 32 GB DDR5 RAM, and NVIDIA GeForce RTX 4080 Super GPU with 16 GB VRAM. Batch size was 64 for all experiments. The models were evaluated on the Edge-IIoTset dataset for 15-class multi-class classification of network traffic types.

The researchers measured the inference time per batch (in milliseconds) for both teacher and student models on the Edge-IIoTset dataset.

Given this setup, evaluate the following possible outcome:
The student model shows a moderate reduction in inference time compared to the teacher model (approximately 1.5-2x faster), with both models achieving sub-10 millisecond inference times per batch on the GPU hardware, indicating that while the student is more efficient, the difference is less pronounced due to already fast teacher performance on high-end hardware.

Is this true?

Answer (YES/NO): NO